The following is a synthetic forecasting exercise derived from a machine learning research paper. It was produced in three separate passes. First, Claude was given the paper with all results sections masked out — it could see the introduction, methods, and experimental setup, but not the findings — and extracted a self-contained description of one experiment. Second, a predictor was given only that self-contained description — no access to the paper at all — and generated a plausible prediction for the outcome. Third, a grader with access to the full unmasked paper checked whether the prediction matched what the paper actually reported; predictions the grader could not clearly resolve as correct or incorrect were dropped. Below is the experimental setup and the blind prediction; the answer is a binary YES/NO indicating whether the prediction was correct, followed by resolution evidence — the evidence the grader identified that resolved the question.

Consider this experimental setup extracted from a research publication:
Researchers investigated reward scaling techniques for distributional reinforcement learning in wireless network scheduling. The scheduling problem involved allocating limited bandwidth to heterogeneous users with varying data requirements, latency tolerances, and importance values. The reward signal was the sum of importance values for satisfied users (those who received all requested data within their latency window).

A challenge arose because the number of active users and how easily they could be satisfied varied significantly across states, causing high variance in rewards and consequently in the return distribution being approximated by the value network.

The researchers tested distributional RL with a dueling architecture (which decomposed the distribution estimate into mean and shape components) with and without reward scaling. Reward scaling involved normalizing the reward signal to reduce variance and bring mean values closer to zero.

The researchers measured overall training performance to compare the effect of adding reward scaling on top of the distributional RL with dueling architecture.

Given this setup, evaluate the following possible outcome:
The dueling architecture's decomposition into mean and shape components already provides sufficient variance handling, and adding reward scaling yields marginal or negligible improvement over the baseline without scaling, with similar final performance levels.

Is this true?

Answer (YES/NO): NO